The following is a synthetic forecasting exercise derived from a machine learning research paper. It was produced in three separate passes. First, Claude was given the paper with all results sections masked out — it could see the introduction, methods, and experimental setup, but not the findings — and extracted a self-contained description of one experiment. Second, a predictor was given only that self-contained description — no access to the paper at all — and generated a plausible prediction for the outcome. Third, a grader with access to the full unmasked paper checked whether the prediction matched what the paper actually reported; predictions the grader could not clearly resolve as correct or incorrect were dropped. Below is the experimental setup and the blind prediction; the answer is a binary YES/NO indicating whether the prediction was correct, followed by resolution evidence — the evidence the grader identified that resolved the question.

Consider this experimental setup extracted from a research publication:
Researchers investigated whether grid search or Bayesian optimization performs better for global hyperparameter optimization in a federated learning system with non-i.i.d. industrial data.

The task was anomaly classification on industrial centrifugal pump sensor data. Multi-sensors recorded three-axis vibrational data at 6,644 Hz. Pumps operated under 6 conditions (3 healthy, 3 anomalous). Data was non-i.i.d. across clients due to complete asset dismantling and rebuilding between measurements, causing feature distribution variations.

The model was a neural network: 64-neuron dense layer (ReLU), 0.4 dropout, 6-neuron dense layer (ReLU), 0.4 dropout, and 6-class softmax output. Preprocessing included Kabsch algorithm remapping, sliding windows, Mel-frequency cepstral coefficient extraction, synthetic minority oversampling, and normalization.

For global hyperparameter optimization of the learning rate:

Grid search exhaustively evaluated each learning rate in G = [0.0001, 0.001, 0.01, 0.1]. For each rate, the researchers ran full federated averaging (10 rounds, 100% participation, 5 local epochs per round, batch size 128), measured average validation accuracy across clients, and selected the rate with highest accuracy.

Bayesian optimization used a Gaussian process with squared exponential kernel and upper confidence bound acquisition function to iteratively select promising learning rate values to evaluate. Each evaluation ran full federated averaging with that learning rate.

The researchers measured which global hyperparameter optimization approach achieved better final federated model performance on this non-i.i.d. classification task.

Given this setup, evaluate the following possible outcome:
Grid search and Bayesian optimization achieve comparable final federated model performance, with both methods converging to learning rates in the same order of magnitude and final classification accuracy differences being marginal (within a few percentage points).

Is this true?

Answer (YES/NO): NO